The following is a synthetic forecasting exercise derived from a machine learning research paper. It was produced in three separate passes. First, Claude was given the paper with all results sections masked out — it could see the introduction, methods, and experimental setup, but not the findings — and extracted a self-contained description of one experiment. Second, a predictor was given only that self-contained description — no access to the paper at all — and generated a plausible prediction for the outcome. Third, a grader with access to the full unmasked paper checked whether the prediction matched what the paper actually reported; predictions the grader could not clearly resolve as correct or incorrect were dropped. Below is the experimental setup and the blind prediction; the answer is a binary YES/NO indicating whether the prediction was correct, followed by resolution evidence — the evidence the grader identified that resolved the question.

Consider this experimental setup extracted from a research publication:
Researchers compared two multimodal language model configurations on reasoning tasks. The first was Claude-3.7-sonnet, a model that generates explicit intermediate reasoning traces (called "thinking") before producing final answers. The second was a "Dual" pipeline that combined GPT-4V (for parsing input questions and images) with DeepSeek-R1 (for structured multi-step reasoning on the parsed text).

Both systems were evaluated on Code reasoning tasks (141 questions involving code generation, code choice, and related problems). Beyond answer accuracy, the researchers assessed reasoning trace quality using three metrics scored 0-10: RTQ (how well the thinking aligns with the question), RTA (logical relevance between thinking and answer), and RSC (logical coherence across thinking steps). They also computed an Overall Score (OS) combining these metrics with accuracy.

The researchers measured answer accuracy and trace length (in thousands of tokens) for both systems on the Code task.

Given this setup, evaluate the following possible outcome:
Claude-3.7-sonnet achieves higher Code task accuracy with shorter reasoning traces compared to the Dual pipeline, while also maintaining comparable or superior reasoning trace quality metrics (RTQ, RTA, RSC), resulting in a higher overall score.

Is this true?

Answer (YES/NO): NO